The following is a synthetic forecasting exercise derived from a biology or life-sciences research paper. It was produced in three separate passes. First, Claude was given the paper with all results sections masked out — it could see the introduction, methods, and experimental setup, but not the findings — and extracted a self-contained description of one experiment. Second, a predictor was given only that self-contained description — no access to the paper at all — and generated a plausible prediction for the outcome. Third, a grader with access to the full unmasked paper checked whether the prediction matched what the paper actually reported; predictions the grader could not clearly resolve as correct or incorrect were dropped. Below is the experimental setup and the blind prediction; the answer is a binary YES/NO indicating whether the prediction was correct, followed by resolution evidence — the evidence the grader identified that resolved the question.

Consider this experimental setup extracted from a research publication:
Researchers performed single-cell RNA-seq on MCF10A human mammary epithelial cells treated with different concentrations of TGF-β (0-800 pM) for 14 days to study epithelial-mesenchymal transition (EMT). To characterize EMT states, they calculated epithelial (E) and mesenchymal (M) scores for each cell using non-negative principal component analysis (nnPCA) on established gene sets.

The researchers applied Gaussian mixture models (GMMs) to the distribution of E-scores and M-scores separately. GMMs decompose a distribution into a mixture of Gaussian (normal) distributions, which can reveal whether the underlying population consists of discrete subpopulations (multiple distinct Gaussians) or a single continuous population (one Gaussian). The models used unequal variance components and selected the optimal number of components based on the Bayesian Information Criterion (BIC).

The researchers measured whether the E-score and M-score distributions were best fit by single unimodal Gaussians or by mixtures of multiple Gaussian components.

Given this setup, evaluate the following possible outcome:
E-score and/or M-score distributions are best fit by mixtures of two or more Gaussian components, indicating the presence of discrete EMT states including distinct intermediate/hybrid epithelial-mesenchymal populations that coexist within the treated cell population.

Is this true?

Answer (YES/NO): NO